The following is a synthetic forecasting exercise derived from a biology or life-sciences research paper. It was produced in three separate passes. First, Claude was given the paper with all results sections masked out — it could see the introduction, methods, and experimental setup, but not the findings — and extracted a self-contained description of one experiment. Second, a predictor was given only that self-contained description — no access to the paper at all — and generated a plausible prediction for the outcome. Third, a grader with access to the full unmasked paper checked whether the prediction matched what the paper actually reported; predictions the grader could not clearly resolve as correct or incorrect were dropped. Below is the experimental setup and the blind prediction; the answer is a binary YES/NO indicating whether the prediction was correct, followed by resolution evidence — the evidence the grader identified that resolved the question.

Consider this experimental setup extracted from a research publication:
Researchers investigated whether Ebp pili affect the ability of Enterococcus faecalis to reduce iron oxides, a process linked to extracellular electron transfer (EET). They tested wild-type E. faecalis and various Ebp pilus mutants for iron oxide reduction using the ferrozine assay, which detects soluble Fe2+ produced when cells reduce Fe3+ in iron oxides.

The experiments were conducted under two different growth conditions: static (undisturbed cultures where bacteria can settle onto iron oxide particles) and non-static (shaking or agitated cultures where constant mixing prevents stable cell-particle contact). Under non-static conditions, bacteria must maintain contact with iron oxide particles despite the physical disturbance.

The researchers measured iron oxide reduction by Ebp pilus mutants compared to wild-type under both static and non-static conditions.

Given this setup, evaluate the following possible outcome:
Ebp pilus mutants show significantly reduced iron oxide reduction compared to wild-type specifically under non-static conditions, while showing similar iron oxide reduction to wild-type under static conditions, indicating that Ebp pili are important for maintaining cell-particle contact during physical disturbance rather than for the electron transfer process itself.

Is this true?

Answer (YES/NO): YES